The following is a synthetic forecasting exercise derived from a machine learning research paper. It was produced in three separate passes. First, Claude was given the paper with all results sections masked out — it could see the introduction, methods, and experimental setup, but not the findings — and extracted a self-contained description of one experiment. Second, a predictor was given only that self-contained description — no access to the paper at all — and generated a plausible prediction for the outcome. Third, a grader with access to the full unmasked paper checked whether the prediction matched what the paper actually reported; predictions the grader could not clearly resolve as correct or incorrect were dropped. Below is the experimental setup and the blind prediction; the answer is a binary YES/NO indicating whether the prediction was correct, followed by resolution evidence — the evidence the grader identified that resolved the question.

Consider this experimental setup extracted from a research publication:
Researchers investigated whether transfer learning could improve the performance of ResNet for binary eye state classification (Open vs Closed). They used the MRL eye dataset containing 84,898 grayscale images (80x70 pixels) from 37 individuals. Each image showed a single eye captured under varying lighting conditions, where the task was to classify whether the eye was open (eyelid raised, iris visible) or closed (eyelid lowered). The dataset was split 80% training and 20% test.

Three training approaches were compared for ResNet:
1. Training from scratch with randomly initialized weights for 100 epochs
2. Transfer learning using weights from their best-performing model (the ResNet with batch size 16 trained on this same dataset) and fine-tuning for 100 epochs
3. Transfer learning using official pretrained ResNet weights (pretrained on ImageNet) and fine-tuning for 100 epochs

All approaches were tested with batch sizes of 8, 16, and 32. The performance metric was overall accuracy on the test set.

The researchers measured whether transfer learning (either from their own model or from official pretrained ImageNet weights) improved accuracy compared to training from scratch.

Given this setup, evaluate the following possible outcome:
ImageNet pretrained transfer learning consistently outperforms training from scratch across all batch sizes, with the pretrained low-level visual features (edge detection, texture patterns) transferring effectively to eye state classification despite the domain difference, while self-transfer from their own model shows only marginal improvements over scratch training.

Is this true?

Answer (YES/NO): NO